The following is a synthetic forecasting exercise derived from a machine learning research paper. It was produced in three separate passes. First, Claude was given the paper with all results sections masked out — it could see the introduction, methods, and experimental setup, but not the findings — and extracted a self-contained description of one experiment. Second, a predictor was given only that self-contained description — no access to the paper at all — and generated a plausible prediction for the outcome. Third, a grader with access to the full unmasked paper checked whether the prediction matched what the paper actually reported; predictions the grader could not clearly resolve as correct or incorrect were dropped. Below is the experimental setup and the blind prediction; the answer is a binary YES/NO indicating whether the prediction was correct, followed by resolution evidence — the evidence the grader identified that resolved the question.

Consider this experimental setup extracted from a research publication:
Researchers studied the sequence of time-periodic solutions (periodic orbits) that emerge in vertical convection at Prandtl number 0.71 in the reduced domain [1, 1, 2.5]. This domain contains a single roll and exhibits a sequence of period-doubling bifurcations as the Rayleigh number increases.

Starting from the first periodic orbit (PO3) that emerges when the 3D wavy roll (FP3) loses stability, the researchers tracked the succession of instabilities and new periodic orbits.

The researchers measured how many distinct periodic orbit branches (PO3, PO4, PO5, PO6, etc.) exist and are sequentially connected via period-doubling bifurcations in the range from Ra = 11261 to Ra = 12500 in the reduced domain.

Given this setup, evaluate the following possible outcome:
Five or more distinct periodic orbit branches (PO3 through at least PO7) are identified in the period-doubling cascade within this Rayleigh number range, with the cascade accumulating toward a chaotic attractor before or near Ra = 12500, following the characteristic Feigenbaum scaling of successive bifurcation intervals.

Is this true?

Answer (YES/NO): NO